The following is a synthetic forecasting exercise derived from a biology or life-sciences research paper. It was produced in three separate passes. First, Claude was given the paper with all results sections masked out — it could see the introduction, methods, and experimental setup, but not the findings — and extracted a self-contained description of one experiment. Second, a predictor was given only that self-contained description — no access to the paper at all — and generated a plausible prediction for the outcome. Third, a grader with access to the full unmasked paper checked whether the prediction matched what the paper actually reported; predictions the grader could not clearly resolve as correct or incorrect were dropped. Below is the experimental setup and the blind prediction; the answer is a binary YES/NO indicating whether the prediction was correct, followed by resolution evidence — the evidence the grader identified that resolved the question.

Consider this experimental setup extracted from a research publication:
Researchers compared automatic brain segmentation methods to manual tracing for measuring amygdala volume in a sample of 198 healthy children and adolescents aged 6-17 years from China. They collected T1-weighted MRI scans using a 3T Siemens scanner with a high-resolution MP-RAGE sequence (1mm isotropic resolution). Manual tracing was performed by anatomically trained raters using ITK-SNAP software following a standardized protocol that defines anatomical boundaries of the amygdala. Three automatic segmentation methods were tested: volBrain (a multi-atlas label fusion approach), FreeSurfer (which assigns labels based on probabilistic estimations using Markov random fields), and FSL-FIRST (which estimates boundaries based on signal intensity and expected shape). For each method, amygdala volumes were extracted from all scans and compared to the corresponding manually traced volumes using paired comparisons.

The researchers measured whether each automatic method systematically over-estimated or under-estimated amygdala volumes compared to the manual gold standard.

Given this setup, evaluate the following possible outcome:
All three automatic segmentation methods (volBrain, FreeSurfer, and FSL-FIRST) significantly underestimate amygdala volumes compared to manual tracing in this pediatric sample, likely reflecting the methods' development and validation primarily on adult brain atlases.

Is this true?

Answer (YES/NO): NO